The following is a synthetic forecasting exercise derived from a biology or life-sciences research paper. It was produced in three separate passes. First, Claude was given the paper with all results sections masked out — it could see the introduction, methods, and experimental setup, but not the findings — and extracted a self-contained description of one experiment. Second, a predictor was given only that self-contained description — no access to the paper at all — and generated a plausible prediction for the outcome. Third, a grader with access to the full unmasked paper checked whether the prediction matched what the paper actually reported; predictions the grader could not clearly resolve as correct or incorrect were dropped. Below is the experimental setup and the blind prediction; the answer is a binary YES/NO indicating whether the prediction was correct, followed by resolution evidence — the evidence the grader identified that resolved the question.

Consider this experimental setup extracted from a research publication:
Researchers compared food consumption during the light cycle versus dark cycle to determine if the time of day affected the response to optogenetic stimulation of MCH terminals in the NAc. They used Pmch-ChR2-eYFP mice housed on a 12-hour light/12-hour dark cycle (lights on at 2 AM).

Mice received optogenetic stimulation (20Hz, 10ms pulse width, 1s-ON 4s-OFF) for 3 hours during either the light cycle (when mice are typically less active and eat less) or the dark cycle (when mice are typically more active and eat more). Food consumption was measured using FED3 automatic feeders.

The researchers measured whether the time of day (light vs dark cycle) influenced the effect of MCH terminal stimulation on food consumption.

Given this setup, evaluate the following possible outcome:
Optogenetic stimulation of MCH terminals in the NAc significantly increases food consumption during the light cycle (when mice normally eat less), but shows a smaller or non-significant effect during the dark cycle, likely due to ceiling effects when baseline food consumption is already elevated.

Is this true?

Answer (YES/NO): NO